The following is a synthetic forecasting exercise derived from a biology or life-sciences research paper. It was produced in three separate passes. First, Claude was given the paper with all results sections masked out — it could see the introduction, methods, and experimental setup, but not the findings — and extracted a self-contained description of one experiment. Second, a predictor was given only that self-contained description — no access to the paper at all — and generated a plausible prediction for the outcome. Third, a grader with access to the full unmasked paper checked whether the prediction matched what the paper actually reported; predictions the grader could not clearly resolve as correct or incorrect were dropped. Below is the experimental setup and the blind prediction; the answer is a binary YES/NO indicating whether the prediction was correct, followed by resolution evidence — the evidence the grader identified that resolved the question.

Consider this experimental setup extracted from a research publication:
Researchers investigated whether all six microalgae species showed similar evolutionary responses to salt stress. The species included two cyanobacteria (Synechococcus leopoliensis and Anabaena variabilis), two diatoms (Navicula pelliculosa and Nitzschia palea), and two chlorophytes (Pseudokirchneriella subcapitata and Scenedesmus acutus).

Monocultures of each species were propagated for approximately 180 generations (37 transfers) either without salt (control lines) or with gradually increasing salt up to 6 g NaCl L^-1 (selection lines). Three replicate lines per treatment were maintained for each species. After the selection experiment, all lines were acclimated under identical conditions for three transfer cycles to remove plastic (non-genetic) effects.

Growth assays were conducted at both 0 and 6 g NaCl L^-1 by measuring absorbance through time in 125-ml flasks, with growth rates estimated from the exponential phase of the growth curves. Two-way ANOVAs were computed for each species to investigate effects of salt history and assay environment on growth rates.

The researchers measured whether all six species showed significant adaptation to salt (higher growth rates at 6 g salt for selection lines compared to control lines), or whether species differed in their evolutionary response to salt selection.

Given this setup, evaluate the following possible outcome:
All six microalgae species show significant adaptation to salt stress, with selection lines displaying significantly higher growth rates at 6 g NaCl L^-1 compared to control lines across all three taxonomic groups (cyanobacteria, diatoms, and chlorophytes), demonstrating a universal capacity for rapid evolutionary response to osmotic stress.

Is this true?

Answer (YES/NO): NO